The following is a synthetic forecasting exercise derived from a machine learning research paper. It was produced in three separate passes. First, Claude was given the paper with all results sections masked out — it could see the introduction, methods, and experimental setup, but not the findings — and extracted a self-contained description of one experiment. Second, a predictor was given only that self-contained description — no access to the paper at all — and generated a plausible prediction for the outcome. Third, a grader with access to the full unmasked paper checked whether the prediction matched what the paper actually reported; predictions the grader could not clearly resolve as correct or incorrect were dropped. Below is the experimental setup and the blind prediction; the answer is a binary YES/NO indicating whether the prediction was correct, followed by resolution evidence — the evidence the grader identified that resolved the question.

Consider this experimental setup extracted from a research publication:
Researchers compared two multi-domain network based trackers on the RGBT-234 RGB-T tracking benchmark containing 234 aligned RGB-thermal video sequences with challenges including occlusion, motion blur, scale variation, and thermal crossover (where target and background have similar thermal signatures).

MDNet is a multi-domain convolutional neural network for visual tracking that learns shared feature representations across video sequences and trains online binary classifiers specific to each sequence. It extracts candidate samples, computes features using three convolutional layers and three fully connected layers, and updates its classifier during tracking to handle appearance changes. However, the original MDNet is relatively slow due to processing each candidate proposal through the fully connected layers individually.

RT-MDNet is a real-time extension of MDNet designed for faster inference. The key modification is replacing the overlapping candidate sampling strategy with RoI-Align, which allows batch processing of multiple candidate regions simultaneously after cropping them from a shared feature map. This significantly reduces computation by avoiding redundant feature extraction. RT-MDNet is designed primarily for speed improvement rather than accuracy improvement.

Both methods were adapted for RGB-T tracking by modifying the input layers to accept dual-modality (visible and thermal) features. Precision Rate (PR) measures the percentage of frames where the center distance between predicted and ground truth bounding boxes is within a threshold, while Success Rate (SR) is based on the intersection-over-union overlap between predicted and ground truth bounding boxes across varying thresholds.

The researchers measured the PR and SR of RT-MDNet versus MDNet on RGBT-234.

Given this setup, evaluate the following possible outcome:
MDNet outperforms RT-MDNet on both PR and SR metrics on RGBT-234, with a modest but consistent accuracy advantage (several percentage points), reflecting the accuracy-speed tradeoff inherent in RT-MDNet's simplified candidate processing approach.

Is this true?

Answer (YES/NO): NO